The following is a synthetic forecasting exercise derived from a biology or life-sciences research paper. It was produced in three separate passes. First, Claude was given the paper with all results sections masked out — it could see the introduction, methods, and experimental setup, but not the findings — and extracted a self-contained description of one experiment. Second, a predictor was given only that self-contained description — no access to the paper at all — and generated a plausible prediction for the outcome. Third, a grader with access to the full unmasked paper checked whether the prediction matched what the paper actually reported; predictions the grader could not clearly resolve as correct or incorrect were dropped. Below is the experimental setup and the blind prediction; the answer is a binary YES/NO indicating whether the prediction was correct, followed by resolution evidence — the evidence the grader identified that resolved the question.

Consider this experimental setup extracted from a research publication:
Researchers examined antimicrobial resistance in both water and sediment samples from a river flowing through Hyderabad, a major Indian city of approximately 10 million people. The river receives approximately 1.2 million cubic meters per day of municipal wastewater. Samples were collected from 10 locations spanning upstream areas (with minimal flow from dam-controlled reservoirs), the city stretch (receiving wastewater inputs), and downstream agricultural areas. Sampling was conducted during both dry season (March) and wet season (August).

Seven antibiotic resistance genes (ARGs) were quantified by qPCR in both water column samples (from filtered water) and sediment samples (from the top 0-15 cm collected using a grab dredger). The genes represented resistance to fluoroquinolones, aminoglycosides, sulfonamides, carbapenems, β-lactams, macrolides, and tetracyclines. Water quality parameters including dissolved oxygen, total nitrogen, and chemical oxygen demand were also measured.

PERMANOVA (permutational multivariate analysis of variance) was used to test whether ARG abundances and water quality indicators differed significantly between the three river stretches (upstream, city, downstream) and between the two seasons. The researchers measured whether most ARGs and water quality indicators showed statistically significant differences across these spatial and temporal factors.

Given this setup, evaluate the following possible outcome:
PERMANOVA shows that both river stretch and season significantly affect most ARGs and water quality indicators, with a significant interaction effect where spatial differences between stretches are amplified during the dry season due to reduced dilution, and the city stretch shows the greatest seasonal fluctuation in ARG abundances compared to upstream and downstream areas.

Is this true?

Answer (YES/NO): NO